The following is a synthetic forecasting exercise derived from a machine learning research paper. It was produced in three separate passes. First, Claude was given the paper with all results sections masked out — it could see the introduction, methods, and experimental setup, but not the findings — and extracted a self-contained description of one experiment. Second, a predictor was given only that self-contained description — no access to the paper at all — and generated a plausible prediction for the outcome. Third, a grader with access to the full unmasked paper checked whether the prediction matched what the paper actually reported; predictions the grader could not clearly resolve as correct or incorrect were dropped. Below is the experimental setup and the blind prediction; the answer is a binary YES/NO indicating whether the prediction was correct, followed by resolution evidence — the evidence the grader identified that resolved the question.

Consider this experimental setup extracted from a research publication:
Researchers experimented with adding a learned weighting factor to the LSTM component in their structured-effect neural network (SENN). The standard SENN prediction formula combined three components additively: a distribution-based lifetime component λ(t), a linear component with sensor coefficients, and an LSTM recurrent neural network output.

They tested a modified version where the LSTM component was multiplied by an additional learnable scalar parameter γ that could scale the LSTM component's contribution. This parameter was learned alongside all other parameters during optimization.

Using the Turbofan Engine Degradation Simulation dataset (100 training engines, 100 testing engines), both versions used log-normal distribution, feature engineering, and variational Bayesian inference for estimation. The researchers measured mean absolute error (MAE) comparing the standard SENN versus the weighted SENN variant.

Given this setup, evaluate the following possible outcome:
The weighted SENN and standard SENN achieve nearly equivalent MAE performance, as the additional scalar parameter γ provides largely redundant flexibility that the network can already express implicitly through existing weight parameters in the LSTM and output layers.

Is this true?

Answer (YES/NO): NO